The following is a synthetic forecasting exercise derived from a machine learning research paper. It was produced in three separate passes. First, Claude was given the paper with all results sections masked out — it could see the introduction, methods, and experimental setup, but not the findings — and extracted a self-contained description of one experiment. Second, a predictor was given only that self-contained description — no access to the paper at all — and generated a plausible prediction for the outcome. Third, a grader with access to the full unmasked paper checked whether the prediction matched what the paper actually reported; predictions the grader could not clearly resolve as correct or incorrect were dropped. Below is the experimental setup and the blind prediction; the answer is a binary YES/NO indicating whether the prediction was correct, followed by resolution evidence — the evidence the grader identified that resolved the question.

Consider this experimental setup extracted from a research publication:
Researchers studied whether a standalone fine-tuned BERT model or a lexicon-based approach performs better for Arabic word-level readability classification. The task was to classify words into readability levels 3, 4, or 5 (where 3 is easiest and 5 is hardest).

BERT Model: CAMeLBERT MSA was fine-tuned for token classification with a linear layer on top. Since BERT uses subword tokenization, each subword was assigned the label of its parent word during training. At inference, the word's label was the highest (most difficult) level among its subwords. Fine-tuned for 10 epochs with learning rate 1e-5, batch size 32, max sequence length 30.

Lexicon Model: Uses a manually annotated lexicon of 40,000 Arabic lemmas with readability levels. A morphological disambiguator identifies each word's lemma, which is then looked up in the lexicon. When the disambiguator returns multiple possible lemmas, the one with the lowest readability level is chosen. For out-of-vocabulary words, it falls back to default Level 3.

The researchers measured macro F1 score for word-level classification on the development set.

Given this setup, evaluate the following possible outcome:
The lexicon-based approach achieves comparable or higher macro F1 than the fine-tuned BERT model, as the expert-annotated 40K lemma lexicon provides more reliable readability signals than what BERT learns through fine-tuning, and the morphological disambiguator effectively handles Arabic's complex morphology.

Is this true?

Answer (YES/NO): YES